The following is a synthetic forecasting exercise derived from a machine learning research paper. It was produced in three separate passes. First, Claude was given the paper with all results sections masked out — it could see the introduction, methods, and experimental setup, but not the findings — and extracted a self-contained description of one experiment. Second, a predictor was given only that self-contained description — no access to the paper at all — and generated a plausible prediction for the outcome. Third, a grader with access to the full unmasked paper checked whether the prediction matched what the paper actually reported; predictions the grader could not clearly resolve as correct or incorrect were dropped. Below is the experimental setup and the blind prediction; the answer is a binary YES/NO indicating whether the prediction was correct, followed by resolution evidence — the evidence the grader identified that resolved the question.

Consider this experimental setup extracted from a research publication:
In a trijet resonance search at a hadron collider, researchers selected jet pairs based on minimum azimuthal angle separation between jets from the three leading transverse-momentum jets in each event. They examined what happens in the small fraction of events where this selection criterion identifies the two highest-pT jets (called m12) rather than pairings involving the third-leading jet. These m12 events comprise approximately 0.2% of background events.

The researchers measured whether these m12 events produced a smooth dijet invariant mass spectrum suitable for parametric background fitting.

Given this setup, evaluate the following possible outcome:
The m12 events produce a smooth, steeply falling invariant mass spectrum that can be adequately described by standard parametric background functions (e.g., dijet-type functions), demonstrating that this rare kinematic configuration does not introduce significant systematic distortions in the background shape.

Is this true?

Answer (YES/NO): NO